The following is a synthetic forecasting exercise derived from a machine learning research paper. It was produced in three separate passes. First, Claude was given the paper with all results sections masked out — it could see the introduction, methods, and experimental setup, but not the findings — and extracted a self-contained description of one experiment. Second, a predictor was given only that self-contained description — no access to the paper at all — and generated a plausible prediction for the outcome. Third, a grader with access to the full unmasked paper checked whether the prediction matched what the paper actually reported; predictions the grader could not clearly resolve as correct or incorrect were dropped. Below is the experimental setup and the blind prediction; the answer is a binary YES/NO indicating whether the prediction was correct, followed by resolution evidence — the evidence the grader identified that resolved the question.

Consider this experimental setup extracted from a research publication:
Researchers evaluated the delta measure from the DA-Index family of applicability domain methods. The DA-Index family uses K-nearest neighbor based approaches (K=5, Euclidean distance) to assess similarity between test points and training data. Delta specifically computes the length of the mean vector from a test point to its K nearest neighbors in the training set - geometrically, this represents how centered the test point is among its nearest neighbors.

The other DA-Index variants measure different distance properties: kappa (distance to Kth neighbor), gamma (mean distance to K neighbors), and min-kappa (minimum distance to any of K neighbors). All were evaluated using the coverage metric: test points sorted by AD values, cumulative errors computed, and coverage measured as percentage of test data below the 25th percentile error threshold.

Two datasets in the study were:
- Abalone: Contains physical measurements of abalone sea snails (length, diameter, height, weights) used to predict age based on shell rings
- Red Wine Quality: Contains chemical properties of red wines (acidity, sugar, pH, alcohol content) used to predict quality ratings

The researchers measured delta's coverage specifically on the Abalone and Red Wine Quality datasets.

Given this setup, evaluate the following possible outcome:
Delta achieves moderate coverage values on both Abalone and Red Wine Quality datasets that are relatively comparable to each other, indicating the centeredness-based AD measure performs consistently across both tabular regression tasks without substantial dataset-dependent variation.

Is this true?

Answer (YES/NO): NO